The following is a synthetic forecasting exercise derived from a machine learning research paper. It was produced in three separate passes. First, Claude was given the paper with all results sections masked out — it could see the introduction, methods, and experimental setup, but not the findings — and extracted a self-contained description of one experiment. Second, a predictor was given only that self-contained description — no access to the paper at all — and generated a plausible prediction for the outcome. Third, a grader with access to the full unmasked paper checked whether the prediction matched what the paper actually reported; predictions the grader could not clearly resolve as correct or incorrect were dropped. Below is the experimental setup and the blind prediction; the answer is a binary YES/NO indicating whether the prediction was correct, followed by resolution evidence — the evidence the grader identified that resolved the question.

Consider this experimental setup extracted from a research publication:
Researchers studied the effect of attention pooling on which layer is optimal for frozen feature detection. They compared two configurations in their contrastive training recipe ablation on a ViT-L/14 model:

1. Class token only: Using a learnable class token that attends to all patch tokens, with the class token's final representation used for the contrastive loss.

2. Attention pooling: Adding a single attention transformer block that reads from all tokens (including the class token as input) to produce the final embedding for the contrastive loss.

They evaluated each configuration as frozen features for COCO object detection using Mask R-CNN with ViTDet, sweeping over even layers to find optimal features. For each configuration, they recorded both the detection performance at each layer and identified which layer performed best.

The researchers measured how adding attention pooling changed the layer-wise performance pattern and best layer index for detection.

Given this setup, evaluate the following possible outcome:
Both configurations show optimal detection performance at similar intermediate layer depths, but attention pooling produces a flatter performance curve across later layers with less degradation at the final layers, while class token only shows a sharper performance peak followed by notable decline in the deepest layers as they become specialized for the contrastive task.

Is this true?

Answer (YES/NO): NO